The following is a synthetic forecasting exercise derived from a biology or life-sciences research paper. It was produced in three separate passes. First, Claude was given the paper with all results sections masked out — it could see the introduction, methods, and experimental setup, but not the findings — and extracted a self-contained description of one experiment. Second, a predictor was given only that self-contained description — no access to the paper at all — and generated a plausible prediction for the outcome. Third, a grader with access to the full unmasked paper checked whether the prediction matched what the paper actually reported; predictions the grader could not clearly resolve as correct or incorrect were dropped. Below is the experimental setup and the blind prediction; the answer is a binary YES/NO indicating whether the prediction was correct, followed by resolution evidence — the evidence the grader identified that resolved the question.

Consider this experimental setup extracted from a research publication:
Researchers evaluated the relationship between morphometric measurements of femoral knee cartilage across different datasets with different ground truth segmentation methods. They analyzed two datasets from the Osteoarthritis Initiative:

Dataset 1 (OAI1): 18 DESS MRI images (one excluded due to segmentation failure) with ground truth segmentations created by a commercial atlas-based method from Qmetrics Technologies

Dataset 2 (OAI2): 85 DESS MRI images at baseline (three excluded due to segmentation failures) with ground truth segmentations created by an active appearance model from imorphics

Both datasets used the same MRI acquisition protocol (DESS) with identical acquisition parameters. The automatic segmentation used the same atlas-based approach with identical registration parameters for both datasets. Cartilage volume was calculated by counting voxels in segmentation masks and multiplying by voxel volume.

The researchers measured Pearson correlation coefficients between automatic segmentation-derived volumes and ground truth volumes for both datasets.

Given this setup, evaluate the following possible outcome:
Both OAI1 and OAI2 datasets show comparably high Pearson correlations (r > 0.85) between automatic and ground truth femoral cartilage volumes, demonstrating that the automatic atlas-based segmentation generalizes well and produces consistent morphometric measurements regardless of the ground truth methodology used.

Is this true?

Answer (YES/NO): NO